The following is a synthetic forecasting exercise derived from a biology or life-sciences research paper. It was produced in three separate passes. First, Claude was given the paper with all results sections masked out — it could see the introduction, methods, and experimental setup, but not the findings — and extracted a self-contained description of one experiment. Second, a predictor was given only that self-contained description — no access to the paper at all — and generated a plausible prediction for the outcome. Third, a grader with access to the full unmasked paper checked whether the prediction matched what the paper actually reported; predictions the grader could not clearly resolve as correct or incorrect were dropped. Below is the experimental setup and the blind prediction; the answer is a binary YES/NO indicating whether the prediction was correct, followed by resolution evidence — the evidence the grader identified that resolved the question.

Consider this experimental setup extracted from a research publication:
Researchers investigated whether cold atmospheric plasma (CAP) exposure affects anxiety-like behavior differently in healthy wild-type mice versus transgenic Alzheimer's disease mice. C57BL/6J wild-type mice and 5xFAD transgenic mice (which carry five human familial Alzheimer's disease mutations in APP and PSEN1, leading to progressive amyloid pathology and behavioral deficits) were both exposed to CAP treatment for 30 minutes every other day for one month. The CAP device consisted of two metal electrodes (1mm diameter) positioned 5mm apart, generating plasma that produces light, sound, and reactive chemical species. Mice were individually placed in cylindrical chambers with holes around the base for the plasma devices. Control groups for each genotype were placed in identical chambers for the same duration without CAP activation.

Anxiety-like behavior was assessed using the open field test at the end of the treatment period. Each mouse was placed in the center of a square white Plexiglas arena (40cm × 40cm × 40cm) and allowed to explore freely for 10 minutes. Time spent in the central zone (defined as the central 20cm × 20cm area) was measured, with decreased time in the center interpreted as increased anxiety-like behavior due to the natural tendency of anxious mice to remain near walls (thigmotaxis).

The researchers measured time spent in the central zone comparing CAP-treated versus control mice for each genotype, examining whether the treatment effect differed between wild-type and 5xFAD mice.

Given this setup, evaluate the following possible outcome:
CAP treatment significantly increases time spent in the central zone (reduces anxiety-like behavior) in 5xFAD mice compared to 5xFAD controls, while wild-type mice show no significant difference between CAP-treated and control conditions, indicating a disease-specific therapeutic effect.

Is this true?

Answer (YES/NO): NO